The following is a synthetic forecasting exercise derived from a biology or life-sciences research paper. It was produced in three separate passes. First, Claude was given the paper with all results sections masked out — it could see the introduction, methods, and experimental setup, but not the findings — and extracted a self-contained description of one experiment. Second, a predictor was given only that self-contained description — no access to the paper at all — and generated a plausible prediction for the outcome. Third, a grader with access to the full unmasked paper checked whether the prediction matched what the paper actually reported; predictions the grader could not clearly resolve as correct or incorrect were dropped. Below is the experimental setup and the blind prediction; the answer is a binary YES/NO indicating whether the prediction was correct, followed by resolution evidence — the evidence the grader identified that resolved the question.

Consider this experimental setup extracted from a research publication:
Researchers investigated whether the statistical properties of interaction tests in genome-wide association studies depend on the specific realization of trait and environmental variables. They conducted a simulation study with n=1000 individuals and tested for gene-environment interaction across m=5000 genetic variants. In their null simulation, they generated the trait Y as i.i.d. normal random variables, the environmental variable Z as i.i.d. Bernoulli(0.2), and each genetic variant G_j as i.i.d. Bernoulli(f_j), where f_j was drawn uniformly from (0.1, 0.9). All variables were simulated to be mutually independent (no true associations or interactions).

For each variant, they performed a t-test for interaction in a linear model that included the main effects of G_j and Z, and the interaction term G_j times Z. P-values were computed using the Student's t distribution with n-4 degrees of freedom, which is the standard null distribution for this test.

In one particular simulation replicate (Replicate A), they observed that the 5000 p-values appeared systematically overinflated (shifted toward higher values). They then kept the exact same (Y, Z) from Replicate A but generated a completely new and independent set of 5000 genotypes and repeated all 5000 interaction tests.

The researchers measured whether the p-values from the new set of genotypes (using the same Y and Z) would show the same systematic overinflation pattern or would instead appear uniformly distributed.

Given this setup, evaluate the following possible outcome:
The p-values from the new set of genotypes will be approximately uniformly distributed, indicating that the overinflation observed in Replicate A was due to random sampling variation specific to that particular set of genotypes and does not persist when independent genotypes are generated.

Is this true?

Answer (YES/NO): NO